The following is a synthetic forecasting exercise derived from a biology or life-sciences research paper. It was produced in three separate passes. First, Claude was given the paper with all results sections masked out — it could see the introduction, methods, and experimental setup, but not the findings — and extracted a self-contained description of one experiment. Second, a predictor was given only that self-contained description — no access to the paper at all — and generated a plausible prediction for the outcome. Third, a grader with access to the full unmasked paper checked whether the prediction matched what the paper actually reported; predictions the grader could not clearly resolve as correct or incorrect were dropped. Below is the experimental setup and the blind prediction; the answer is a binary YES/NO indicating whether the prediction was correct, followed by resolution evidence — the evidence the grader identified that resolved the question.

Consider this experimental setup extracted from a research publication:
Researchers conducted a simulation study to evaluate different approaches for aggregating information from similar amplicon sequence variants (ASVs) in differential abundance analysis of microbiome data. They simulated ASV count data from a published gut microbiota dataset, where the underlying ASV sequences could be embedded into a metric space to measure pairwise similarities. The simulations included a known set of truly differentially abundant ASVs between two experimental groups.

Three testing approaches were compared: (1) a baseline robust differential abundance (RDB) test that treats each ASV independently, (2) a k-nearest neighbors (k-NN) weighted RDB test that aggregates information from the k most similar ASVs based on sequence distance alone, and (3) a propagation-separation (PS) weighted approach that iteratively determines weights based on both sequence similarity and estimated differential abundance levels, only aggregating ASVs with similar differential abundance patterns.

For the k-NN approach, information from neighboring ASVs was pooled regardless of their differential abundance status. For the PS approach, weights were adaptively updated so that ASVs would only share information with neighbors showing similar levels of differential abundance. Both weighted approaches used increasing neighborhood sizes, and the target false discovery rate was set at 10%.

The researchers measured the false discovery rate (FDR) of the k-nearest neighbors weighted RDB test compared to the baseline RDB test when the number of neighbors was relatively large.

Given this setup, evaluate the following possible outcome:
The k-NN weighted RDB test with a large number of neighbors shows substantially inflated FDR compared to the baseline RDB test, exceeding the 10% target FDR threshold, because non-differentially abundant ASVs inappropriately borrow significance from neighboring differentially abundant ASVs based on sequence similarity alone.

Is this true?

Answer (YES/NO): YES